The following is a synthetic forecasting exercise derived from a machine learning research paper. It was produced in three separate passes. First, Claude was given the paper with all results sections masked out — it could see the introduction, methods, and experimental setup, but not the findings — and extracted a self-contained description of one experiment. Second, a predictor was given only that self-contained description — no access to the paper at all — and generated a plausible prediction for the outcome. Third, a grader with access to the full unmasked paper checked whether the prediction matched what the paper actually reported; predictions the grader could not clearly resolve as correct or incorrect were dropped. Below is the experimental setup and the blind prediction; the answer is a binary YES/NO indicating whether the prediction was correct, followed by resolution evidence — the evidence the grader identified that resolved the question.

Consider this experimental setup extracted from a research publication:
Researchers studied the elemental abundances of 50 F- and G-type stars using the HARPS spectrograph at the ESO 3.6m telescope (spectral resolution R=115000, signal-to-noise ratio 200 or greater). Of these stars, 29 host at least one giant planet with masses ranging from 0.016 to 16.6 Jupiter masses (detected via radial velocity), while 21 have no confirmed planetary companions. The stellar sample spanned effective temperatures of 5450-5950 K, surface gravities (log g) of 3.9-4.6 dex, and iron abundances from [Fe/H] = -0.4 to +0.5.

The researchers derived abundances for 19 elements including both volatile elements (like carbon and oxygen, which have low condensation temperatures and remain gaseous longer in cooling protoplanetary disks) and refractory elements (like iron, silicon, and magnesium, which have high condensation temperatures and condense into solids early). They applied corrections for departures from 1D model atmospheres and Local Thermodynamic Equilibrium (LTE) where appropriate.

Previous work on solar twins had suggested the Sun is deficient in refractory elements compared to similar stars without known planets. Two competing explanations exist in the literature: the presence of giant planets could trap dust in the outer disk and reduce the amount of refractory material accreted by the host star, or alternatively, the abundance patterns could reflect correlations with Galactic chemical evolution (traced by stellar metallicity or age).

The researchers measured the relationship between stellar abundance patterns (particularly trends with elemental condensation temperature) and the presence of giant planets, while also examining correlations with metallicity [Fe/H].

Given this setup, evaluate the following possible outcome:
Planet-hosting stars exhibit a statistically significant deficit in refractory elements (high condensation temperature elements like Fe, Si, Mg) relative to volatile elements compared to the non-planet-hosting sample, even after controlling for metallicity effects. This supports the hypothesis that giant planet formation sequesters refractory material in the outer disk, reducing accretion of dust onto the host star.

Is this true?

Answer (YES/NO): NO